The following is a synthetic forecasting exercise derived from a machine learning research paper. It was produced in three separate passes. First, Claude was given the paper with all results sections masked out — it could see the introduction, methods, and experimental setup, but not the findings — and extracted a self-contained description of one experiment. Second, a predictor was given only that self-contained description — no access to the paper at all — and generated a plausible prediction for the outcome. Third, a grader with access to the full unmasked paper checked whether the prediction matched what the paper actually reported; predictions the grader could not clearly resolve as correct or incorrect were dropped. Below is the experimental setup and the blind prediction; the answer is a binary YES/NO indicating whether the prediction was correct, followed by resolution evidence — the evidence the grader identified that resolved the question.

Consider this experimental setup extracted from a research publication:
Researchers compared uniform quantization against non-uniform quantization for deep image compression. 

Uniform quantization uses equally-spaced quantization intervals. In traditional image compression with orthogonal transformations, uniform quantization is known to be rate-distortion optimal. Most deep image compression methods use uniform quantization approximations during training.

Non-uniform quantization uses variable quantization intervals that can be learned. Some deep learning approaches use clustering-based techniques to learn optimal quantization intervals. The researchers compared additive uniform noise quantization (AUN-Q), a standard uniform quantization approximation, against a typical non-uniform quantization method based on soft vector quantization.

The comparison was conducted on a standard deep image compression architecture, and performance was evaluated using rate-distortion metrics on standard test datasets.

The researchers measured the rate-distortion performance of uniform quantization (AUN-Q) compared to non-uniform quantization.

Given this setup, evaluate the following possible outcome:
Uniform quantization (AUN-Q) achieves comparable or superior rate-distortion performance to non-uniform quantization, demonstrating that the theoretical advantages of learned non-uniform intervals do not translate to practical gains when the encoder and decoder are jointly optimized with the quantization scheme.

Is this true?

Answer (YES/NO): YES